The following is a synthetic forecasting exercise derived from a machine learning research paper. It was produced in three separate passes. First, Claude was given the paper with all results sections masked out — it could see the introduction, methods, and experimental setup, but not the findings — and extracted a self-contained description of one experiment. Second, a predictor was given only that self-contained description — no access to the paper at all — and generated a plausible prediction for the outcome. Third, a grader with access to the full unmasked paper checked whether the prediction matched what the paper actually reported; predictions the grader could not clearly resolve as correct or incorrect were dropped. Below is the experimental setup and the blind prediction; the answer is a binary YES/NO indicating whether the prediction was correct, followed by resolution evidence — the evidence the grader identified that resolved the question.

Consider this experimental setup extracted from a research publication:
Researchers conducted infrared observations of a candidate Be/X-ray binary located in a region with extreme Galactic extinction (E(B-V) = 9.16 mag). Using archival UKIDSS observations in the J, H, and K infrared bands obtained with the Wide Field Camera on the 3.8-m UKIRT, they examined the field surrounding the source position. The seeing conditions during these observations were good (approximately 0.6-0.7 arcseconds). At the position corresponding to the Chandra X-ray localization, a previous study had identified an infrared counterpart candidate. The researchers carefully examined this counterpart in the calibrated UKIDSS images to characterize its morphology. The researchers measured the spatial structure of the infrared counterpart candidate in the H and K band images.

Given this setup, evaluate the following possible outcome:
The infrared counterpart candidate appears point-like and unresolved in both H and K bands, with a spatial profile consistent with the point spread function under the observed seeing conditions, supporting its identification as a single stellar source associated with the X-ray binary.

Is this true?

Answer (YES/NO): NO